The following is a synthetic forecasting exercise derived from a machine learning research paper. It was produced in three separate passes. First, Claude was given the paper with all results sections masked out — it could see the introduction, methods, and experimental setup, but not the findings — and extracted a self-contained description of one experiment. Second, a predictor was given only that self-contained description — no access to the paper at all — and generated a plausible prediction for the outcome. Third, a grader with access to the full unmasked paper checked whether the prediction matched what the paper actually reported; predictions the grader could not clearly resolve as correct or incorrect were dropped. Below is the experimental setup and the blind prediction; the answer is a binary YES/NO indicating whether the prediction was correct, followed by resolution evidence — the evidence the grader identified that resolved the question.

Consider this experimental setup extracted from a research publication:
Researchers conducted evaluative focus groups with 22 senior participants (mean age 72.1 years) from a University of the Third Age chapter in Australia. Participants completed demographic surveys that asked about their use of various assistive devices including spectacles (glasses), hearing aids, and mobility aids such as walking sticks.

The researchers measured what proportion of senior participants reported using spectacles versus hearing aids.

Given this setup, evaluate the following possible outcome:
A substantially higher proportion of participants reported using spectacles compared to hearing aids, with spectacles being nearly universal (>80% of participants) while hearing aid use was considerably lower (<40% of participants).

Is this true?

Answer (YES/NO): YES